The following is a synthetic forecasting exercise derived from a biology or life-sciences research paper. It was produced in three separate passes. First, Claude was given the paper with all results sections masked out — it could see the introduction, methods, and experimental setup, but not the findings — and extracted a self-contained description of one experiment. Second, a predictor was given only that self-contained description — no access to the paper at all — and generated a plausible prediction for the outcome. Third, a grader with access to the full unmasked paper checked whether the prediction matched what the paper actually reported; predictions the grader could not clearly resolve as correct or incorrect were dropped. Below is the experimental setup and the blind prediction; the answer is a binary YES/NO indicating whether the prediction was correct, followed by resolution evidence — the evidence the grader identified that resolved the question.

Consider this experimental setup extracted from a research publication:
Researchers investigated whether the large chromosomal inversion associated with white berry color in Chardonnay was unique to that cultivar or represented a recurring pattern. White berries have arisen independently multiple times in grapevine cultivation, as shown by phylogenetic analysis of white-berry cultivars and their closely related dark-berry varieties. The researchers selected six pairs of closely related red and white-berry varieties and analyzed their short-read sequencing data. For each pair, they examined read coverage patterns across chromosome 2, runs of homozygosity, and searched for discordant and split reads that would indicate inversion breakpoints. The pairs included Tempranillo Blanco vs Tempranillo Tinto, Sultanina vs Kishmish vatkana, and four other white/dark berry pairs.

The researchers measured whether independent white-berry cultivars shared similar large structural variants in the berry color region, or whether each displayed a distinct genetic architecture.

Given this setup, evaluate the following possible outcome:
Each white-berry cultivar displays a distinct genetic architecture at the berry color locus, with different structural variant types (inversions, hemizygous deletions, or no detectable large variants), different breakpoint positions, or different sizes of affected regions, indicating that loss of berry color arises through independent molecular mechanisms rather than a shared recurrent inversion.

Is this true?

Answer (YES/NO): NO